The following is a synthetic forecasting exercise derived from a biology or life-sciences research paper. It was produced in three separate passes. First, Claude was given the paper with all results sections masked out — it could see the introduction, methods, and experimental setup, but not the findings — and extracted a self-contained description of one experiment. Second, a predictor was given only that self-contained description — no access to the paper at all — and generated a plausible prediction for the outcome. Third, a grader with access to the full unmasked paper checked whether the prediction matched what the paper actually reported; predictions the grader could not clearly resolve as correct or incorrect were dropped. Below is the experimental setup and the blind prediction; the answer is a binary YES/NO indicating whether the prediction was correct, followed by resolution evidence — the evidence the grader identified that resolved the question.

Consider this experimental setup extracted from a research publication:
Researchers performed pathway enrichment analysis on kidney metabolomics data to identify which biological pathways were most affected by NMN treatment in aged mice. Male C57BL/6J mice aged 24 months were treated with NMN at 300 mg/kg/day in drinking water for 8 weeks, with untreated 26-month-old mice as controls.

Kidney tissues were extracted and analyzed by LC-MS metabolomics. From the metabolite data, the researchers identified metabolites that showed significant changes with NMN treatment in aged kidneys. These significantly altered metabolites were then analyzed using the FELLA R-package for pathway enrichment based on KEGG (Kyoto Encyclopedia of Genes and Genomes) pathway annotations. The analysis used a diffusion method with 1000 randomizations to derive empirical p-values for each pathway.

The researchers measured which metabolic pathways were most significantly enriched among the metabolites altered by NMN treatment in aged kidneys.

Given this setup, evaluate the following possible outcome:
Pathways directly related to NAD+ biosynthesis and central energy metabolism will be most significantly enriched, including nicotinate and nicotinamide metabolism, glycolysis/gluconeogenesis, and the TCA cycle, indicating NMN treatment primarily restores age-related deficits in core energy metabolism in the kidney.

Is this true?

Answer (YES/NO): NO